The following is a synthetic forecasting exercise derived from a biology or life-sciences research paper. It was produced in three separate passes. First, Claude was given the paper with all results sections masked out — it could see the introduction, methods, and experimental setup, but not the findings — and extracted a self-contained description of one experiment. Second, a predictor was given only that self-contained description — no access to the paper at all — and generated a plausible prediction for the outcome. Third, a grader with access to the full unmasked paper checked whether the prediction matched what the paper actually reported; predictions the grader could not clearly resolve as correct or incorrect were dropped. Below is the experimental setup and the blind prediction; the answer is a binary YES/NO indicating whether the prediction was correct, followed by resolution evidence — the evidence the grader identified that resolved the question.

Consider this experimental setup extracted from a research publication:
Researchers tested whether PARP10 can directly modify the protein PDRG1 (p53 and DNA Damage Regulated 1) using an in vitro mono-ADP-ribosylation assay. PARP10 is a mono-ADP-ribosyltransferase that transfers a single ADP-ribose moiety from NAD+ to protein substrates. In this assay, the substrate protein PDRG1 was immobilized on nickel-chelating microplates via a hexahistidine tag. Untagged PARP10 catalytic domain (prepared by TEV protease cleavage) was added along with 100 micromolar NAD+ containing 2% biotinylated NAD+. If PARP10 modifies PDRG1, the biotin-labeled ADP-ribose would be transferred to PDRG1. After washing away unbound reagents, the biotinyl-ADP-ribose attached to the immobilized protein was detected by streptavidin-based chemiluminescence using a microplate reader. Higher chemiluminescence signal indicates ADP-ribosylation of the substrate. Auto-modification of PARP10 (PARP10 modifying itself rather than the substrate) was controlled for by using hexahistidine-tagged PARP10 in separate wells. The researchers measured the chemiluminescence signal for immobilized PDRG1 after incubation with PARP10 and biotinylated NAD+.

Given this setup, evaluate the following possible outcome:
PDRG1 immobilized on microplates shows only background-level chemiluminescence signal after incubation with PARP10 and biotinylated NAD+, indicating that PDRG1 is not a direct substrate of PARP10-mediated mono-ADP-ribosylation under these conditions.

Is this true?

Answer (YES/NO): NO